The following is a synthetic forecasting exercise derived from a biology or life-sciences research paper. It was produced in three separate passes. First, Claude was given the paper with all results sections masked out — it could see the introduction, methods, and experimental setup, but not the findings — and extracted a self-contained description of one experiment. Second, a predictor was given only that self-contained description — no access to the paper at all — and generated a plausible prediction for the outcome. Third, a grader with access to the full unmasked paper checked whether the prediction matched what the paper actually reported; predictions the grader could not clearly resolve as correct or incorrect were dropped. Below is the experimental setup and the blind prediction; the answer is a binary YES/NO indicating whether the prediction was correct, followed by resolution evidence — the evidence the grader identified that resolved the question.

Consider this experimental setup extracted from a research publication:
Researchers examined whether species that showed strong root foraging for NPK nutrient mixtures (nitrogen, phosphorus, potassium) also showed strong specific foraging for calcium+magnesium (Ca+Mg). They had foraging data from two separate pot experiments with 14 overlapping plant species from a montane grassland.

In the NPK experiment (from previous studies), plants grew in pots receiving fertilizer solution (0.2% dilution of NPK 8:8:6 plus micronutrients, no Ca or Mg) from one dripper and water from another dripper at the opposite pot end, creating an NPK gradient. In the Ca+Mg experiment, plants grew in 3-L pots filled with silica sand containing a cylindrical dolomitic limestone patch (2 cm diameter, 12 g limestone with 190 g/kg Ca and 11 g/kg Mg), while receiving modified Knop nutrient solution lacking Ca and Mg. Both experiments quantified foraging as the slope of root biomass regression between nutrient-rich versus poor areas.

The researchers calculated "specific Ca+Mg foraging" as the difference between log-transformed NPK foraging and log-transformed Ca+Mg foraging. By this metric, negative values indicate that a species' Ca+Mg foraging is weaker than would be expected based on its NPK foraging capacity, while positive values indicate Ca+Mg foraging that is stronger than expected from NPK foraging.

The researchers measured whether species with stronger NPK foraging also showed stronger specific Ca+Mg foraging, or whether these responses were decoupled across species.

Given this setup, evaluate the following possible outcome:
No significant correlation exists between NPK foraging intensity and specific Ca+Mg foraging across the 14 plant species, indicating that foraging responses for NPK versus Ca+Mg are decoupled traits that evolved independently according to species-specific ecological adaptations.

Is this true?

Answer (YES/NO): NO